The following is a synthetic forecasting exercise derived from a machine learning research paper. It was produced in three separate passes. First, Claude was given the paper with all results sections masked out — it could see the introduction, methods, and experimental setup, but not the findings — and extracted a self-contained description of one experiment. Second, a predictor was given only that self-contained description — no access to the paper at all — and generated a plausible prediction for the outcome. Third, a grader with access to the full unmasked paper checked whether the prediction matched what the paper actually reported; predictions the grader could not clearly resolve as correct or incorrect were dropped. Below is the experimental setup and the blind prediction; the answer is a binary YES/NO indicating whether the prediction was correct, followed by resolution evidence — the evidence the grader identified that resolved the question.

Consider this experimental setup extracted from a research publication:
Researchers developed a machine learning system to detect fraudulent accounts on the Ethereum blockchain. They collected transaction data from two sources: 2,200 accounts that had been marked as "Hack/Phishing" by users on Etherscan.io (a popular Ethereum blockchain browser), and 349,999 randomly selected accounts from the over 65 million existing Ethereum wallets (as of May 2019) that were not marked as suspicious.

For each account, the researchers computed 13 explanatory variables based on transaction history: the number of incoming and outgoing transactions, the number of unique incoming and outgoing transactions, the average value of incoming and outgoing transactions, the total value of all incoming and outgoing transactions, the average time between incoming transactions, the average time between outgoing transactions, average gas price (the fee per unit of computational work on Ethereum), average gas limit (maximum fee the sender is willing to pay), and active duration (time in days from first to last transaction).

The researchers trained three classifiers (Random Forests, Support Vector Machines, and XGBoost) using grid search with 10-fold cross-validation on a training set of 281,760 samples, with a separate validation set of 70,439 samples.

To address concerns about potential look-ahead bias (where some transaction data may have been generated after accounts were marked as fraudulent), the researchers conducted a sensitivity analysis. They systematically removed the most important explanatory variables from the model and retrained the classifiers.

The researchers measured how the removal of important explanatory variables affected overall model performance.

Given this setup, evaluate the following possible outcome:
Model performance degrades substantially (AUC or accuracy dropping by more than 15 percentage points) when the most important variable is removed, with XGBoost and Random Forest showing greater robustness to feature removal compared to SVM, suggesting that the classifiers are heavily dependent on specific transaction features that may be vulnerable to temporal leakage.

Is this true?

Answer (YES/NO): NO